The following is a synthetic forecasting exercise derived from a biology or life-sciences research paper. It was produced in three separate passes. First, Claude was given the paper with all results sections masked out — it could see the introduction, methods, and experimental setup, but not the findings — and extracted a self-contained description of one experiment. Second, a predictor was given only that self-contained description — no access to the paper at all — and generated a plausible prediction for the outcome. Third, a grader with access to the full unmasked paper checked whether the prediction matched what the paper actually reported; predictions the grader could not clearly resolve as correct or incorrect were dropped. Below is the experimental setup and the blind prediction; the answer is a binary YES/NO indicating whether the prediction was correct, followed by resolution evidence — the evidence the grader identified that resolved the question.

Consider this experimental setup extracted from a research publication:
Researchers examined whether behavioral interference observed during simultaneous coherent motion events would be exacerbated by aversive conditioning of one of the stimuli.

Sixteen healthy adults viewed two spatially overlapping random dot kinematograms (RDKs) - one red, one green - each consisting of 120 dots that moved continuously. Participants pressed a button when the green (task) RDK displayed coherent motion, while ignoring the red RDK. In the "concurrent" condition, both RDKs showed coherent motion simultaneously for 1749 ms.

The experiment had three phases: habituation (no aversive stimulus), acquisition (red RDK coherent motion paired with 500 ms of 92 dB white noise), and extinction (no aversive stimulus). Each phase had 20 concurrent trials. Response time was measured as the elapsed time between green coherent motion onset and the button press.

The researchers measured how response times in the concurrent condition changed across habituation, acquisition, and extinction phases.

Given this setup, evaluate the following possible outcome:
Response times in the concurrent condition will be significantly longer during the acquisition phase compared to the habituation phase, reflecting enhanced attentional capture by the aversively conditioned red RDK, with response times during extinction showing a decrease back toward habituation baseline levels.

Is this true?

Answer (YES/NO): NO